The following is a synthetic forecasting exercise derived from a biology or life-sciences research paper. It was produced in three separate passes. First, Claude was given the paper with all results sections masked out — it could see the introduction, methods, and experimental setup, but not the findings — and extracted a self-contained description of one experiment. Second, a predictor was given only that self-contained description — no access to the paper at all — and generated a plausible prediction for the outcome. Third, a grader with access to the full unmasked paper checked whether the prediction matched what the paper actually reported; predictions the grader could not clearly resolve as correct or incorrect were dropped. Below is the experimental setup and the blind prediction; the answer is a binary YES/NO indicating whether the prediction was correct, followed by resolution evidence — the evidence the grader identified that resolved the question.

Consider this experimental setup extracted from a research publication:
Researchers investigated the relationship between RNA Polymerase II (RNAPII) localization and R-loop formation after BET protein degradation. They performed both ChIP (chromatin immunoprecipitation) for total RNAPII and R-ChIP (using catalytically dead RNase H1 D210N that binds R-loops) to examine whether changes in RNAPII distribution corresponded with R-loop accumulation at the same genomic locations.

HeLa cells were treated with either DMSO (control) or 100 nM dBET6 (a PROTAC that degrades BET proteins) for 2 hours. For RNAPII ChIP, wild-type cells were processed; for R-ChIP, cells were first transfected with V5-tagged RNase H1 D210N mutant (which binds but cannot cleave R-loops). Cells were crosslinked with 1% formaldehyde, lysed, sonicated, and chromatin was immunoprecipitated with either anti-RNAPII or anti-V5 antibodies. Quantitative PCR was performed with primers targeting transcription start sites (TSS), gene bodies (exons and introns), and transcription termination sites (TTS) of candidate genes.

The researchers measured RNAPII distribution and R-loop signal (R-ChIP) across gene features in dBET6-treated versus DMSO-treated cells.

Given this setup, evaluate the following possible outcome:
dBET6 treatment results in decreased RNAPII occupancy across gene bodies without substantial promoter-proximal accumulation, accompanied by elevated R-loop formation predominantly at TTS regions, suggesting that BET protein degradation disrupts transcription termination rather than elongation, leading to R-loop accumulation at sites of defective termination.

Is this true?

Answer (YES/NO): NO